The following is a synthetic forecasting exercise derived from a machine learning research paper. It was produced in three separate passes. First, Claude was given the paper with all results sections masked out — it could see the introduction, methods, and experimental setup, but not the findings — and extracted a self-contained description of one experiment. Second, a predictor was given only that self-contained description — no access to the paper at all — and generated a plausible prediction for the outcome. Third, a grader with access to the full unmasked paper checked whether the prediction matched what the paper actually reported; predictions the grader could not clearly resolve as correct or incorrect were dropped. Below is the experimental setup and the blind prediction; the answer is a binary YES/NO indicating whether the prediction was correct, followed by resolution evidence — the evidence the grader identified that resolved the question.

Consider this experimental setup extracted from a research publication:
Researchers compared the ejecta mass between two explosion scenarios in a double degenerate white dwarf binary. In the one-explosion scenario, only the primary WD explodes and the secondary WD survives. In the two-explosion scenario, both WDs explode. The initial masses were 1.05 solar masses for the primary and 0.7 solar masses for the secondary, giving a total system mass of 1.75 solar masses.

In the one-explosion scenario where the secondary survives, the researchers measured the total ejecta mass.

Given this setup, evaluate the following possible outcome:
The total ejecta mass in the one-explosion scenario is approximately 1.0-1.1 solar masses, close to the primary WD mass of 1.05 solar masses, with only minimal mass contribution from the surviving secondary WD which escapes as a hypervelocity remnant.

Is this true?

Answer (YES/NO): YES